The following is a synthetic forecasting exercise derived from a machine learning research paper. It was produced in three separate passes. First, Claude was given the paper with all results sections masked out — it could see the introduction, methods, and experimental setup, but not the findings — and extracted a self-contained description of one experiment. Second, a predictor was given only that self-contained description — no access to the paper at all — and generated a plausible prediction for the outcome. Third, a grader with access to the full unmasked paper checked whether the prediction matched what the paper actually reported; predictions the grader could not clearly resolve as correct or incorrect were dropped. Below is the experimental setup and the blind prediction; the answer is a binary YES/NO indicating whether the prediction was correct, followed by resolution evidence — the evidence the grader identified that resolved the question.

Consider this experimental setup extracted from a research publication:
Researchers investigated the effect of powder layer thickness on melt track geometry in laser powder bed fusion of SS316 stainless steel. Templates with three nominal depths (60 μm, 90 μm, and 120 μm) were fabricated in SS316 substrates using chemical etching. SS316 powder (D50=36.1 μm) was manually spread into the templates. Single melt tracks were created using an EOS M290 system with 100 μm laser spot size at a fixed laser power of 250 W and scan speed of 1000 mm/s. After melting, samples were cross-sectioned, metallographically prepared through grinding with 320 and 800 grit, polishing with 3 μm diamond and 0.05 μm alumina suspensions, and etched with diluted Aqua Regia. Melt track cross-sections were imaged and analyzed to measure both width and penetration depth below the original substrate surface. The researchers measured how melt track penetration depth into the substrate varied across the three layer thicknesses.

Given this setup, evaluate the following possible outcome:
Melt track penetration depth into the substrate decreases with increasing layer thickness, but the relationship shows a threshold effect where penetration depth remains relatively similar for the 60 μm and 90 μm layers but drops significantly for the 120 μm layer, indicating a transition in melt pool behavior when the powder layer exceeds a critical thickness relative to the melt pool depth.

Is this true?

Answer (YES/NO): NO